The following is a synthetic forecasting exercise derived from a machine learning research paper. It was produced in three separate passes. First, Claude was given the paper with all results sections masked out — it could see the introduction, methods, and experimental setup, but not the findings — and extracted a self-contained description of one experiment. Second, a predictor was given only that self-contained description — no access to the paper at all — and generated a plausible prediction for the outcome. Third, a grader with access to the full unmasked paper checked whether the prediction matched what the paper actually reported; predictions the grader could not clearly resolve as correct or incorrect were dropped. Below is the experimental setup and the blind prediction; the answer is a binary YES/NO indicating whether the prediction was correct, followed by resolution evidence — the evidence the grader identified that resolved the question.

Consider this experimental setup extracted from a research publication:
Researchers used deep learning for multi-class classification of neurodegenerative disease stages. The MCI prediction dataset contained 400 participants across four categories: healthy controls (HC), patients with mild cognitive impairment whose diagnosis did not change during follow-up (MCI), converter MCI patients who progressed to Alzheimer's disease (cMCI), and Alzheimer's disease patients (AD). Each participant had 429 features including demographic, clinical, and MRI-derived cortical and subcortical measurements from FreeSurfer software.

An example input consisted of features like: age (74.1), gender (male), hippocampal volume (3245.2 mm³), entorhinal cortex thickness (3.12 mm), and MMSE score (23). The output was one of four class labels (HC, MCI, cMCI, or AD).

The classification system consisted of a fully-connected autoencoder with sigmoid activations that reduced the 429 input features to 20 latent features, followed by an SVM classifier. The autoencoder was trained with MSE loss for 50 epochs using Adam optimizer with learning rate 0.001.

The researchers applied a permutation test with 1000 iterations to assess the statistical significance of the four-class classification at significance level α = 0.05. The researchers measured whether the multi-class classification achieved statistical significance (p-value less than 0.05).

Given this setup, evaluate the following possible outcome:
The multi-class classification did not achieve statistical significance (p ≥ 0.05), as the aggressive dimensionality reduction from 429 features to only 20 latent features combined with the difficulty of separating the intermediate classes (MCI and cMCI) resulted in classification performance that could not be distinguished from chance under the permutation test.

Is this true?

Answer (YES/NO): NO